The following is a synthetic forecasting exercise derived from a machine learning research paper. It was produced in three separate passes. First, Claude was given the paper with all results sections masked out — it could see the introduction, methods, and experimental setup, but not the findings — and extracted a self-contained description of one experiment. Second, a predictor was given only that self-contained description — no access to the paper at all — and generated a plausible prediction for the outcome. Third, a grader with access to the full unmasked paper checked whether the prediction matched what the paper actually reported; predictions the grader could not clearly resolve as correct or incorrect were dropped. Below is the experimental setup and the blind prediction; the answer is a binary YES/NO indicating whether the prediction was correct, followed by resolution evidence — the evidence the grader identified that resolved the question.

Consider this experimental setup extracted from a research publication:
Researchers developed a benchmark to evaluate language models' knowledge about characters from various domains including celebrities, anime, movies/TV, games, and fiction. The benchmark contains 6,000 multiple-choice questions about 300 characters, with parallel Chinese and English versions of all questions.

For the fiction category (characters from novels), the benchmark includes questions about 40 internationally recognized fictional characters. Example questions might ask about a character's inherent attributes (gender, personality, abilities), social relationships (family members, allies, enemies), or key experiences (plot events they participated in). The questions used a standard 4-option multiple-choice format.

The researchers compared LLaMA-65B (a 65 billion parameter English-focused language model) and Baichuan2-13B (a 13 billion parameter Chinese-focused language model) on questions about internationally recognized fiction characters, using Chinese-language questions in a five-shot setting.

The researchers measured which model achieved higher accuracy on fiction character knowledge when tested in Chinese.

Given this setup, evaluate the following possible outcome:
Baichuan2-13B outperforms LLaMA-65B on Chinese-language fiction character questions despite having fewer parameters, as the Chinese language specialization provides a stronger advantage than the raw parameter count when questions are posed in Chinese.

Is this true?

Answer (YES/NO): YES